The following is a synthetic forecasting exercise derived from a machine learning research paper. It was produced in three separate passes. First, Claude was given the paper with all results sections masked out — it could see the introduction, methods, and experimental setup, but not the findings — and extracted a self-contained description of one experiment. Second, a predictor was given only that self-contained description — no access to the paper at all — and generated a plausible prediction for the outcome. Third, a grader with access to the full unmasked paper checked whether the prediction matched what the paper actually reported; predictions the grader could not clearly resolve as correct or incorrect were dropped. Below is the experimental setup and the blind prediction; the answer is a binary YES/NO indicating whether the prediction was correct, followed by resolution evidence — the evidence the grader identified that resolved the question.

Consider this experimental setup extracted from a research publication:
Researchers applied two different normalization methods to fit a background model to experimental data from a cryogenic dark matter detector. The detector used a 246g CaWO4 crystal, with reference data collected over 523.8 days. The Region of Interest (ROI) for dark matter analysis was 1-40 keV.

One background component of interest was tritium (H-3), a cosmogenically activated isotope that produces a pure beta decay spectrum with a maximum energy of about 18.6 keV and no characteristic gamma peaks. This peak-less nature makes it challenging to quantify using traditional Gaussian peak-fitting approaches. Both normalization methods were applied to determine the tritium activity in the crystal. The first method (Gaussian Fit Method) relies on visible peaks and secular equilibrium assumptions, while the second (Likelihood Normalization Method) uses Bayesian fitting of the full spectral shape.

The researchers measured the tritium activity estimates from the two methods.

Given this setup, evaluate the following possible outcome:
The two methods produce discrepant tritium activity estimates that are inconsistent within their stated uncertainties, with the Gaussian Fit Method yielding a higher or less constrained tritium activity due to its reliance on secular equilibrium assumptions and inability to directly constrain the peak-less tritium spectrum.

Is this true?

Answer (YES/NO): NO